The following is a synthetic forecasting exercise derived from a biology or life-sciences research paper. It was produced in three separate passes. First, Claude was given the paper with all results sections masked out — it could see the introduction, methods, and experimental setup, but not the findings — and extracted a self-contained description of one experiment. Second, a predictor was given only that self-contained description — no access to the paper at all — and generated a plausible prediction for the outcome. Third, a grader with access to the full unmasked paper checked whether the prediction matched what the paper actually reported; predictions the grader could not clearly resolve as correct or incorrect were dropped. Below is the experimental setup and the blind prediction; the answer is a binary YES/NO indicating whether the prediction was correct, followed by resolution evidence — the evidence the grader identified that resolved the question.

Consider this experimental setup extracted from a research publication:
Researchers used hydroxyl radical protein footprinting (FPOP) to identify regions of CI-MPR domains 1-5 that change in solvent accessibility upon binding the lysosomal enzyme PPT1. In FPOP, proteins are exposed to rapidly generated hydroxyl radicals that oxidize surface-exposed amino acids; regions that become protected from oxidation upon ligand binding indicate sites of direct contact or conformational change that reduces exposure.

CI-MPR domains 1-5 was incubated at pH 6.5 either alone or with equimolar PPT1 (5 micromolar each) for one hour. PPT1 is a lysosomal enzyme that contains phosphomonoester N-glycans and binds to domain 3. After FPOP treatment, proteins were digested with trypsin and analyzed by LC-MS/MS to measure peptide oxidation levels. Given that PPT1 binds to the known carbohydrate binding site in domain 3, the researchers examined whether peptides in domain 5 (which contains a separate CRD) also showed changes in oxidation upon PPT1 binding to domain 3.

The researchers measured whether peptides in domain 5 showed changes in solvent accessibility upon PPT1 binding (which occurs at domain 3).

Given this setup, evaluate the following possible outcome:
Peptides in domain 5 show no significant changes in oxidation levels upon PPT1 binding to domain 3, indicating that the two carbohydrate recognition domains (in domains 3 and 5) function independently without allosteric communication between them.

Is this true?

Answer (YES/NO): NO